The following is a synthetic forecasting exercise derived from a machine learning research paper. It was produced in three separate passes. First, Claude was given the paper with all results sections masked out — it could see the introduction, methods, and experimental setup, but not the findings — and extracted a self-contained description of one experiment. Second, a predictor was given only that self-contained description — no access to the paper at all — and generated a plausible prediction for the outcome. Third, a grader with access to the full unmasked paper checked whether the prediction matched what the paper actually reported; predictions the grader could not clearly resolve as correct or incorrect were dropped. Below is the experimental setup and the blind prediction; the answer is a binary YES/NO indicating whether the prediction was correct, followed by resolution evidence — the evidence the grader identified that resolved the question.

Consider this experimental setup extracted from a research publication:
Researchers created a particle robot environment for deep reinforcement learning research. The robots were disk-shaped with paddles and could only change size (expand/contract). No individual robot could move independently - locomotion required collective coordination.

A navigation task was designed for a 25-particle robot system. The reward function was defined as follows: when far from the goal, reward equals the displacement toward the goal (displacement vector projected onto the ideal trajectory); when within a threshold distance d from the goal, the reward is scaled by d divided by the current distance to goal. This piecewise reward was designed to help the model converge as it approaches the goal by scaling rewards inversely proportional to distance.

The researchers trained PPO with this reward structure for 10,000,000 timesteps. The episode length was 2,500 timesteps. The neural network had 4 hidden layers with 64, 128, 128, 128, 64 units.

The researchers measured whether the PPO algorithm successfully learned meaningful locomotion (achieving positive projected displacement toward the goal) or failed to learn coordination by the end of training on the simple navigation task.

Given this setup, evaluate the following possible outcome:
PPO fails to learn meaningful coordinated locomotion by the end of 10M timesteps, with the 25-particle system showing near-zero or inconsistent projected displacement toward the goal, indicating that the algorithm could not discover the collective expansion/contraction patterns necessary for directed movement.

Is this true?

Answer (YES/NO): YES